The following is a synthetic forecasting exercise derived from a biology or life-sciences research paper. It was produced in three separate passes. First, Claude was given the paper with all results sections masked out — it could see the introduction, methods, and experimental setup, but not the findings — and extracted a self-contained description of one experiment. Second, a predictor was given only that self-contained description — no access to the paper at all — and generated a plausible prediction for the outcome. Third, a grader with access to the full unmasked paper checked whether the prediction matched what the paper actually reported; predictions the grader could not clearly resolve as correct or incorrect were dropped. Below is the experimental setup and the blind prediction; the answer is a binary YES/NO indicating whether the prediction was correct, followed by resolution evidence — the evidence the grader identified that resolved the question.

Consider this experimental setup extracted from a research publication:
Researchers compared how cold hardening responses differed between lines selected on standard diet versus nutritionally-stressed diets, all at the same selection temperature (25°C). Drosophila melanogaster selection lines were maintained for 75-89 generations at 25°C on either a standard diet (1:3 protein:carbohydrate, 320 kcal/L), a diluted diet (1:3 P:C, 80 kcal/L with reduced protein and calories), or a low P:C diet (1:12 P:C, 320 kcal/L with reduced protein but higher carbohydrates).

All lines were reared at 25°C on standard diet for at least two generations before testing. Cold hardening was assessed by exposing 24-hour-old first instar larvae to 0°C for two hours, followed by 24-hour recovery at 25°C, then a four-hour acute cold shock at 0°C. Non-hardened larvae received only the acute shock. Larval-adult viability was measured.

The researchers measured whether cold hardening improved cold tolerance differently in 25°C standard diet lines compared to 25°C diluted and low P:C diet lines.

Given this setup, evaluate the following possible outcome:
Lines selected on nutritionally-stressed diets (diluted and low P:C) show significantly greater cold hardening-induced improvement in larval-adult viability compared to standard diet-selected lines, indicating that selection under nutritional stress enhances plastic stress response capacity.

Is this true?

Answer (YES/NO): YES